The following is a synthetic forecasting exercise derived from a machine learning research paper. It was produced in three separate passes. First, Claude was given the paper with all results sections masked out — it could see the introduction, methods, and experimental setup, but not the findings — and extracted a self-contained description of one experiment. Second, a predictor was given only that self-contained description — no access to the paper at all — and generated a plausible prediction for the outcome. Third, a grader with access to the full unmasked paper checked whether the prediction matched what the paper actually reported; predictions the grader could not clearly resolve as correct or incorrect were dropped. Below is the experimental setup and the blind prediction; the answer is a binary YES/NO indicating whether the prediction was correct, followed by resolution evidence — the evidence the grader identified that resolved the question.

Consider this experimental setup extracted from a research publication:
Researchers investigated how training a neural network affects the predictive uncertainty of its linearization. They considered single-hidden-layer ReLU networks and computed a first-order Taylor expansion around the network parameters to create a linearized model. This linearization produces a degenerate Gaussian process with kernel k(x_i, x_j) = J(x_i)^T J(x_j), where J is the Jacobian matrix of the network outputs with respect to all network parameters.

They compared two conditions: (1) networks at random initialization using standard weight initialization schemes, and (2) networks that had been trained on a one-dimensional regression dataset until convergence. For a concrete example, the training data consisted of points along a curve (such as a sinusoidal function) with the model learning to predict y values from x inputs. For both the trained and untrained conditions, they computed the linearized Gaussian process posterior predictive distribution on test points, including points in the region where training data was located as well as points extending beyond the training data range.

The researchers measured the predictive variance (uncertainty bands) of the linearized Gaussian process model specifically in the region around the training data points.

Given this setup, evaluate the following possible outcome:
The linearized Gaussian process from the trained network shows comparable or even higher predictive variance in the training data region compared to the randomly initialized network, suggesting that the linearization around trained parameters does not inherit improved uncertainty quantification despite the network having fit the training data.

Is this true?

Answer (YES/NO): NO